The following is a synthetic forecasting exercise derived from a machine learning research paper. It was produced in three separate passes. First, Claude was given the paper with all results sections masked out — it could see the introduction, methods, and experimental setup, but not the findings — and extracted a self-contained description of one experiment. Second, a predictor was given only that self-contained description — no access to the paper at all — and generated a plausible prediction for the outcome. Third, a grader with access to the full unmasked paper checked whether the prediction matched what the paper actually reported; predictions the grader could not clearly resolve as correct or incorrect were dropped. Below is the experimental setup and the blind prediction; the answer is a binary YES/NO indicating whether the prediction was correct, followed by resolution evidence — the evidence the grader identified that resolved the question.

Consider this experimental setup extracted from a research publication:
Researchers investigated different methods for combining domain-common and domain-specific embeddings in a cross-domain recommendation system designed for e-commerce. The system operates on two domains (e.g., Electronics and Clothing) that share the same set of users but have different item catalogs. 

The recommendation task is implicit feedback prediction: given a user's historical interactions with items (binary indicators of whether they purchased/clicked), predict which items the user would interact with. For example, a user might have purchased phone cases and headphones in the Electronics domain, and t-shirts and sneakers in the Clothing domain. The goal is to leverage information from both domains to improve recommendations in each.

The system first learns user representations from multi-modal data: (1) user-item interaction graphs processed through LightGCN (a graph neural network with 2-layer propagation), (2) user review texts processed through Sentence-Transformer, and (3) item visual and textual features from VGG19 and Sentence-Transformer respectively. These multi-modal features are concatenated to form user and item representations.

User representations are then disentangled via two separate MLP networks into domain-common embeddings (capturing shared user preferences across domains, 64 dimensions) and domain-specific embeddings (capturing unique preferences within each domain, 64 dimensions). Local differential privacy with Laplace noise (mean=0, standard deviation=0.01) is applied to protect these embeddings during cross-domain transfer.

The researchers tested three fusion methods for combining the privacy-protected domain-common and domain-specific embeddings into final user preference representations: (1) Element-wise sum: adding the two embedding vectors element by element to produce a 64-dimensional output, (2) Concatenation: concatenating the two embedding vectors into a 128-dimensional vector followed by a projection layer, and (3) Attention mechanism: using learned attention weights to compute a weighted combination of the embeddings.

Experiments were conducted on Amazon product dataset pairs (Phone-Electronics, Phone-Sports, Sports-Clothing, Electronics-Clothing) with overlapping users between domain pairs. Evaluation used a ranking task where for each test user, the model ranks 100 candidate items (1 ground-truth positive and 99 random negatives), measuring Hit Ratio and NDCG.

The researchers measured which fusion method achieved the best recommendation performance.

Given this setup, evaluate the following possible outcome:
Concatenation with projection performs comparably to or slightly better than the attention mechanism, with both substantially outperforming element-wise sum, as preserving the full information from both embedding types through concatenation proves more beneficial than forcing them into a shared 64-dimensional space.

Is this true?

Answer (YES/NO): NO